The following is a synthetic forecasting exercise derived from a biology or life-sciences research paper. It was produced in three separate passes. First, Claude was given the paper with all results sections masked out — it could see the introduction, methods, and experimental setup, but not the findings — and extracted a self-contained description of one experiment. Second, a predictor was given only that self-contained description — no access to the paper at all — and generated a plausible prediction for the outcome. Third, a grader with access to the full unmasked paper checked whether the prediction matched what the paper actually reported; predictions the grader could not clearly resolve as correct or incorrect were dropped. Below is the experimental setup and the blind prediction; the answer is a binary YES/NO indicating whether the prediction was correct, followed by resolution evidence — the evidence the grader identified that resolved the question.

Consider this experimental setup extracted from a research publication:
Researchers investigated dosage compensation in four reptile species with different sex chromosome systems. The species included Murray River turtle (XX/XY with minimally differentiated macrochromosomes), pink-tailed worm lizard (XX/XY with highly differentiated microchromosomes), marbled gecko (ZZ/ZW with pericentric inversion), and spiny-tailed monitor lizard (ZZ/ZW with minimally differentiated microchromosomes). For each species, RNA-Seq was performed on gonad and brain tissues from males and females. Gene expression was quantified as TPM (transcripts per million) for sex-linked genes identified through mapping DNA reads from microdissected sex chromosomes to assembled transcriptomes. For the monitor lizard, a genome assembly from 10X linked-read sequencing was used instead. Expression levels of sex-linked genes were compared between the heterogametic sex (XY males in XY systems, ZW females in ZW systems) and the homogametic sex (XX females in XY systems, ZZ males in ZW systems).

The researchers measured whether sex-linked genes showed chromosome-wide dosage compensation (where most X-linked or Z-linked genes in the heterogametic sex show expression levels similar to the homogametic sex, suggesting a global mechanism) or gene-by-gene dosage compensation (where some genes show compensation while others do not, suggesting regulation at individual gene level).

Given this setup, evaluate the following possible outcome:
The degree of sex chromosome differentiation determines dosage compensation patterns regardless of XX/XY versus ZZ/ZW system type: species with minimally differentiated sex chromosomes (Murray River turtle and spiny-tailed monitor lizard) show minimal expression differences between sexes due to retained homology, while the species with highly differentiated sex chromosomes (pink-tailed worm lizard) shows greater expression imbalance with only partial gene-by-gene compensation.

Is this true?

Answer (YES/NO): NO